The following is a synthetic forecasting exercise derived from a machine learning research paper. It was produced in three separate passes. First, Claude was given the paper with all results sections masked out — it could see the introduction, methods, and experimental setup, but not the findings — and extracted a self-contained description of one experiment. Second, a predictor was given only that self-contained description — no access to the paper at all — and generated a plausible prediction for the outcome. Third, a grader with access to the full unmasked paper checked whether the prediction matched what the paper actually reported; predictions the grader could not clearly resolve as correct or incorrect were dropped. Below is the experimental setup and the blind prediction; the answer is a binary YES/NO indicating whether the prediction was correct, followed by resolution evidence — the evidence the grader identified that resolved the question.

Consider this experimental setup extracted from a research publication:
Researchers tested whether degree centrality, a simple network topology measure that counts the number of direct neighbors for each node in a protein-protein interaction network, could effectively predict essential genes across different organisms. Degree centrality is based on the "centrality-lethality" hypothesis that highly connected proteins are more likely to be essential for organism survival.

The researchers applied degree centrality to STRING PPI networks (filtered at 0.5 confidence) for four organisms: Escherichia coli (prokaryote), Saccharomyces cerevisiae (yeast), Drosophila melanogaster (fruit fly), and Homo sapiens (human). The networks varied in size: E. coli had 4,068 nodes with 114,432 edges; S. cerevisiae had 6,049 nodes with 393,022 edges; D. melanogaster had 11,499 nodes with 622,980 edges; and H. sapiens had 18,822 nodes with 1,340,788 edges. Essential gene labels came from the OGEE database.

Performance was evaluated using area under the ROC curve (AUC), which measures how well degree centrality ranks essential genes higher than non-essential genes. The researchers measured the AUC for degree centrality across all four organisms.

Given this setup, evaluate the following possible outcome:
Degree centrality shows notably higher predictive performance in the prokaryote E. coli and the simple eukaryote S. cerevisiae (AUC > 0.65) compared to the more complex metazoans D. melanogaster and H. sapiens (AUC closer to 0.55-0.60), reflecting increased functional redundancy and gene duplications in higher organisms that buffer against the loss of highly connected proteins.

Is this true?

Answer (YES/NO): NO